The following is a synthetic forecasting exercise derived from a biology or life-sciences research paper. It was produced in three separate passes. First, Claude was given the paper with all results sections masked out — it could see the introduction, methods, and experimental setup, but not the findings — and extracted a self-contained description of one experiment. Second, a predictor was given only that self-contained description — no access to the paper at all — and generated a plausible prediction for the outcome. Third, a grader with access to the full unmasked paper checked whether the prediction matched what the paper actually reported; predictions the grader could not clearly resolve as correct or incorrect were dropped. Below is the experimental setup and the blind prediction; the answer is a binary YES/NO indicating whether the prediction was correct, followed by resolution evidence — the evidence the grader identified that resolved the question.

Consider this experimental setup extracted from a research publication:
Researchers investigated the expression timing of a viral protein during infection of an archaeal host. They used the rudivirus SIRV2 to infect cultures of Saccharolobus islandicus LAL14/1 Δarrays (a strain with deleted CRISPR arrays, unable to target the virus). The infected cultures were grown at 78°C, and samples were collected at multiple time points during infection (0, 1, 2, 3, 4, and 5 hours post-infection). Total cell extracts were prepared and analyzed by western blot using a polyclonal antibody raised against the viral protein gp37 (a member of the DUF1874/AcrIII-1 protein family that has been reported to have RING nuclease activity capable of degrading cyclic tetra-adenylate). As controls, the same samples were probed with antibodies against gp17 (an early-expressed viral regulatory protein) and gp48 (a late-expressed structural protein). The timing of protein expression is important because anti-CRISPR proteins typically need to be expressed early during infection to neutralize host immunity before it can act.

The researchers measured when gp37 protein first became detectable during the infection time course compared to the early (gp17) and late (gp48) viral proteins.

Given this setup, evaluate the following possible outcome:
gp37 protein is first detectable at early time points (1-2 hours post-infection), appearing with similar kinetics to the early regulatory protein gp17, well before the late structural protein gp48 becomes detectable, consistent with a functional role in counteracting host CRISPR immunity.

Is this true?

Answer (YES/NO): NO